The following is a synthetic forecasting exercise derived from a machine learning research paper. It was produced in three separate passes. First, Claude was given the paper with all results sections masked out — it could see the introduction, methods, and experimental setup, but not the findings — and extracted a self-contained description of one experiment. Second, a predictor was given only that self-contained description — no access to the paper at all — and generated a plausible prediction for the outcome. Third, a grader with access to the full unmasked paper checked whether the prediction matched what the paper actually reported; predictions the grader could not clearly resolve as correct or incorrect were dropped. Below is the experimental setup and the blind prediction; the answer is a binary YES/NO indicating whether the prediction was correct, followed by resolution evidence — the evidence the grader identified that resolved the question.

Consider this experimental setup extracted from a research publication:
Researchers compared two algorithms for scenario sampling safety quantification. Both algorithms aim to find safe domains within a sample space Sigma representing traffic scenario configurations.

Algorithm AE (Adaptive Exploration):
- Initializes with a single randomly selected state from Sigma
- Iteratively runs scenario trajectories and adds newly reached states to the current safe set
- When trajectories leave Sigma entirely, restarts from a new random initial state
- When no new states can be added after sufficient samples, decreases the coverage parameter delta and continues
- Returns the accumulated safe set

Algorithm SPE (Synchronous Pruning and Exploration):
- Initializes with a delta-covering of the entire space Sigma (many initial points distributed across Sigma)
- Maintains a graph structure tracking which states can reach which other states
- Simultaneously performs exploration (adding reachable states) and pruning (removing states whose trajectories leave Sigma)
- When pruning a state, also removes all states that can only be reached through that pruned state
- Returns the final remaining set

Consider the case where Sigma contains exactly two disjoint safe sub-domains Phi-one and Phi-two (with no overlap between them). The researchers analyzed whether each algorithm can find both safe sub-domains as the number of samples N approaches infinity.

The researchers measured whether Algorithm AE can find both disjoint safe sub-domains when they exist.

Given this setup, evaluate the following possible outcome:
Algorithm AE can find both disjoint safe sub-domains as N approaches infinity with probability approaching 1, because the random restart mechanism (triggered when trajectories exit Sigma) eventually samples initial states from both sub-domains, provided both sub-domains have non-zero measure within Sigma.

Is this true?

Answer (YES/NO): NO